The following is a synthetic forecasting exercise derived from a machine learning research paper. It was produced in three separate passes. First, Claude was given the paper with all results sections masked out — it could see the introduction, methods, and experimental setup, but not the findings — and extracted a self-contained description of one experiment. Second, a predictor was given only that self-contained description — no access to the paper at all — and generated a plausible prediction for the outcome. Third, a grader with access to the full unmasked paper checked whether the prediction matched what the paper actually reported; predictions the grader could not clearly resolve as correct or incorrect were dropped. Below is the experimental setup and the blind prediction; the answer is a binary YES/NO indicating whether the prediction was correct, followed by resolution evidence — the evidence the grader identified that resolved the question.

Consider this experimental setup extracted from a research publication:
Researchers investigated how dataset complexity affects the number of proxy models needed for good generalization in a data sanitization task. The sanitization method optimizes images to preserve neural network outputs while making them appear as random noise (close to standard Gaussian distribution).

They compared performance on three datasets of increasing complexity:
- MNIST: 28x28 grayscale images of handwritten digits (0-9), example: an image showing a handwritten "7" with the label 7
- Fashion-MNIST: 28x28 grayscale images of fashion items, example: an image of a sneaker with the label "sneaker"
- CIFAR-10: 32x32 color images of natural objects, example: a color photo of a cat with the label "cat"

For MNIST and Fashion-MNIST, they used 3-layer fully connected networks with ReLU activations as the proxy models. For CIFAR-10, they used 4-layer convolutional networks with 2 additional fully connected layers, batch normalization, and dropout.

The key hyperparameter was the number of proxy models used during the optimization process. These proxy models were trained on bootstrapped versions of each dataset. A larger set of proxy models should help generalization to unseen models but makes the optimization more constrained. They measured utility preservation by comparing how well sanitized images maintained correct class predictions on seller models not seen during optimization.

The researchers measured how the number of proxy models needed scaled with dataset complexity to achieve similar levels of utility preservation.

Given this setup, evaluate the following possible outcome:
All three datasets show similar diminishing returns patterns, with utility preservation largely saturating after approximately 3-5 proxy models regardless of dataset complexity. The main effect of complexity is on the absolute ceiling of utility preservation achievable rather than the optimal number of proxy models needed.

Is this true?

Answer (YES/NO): NO